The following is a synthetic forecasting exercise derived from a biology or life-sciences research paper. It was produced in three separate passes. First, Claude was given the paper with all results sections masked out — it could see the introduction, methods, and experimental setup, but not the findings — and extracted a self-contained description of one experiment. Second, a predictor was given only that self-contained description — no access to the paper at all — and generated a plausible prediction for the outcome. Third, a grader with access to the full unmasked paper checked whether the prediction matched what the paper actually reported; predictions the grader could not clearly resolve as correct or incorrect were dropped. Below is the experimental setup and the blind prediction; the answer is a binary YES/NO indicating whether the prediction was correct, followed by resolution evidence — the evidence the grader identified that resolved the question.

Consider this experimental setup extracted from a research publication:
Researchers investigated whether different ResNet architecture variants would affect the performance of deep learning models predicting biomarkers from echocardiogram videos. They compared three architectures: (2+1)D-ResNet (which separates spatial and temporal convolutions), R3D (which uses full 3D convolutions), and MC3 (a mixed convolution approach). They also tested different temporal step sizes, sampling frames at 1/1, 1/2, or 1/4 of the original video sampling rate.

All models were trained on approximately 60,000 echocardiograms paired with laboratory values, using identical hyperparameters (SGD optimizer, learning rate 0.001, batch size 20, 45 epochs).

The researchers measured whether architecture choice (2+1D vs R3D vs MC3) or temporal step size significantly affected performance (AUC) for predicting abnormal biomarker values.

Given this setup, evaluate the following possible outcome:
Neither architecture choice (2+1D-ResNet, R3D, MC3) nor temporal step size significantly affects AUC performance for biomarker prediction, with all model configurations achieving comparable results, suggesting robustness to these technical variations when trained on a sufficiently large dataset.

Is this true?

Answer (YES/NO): YES